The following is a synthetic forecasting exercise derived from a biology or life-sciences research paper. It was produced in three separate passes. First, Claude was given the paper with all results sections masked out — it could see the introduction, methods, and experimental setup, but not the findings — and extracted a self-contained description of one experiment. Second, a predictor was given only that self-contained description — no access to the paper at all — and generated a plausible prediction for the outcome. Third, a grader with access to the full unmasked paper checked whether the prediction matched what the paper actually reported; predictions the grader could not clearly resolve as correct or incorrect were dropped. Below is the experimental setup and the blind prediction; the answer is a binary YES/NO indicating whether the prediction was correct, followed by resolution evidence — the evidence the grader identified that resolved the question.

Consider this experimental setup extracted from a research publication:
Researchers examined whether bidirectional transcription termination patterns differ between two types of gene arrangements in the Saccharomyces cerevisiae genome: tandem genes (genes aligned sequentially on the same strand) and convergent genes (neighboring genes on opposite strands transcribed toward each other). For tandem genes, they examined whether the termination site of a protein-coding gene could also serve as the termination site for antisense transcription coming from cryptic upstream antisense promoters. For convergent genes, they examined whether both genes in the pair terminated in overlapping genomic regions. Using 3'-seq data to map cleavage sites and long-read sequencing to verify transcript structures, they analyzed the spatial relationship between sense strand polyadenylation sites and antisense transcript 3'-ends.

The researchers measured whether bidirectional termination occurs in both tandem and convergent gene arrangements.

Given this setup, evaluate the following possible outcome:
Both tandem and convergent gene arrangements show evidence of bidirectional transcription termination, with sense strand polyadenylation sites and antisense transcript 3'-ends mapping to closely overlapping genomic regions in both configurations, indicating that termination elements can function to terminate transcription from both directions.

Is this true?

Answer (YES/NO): YES